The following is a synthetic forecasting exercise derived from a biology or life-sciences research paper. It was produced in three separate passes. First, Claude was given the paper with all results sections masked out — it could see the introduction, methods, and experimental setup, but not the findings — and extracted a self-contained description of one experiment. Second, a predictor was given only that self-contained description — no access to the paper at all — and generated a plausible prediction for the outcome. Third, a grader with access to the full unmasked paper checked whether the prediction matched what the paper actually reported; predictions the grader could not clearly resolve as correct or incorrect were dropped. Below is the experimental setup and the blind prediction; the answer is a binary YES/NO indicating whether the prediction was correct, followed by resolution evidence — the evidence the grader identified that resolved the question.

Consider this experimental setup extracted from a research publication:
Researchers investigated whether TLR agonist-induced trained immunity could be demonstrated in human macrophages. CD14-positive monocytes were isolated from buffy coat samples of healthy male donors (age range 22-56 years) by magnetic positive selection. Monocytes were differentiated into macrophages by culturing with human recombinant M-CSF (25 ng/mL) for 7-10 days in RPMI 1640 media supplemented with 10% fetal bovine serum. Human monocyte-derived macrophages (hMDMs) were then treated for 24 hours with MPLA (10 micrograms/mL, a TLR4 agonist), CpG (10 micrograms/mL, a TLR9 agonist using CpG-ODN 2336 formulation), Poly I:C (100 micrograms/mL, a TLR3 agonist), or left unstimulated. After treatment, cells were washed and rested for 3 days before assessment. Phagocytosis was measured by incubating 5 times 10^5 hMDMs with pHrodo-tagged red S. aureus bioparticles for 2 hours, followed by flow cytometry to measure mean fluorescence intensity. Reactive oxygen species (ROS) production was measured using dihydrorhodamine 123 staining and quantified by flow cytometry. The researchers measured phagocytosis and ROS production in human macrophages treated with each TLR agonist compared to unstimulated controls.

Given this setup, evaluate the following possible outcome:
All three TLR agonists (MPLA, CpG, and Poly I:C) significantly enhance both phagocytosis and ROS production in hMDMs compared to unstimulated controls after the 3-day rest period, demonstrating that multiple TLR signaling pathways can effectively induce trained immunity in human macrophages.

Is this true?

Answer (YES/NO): NO